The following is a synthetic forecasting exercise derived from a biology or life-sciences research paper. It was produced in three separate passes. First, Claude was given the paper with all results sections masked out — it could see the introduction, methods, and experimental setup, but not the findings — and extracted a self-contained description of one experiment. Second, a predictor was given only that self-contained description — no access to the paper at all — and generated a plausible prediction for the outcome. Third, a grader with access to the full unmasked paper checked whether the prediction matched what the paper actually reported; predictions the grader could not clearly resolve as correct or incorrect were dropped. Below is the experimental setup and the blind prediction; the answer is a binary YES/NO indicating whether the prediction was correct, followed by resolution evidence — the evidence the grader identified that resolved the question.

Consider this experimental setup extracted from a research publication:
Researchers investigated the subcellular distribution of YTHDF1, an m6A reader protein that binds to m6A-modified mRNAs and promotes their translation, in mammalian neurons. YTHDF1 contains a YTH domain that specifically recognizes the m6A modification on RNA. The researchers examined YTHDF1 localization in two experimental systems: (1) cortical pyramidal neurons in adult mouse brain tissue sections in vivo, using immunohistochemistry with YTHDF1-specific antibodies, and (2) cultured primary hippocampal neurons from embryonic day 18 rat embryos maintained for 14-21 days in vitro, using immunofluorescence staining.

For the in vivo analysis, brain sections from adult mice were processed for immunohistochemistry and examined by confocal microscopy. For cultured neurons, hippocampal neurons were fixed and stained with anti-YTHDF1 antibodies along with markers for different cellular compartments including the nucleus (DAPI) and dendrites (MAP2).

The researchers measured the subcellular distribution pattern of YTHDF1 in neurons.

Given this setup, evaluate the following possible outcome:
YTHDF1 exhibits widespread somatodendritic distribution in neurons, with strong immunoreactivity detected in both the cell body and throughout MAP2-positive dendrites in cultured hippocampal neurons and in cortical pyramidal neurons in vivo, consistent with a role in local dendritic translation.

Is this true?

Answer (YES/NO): YES